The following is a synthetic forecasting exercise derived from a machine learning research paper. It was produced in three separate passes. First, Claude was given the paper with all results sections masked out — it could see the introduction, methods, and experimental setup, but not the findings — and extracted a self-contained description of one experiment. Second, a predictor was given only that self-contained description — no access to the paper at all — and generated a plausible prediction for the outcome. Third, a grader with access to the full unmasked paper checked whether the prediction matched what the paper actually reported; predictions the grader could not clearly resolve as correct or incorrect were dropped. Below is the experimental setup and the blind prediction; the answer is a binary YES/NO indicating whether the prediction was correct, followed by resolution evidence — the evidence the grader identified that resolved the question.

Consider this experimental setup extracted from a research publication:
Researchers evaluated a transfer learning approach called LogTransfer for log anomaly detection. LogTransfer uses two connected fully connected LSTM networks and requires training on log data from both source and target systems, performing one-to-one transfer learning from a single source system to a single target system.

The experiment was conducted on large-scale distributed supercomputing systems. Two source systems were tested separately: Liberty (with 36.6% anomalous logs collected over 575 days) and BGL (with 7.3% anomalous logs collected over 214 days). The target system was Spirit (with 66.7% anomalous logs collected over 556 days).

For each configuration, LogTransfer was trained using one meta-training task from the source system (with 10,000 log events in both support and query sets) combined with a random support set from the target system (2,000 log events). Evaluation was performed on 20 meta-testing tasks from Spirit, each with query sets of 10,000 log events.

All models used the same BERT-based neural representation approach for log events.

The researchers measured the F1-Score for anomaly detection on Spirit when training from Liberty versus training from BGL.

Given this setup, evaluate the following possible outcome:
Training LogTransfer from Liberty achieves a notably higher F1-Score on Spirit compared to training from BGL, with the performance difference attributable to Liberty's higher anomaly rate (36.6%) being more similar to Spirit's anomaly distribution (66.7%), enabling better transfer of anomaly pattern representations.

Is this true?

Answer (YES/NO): NO